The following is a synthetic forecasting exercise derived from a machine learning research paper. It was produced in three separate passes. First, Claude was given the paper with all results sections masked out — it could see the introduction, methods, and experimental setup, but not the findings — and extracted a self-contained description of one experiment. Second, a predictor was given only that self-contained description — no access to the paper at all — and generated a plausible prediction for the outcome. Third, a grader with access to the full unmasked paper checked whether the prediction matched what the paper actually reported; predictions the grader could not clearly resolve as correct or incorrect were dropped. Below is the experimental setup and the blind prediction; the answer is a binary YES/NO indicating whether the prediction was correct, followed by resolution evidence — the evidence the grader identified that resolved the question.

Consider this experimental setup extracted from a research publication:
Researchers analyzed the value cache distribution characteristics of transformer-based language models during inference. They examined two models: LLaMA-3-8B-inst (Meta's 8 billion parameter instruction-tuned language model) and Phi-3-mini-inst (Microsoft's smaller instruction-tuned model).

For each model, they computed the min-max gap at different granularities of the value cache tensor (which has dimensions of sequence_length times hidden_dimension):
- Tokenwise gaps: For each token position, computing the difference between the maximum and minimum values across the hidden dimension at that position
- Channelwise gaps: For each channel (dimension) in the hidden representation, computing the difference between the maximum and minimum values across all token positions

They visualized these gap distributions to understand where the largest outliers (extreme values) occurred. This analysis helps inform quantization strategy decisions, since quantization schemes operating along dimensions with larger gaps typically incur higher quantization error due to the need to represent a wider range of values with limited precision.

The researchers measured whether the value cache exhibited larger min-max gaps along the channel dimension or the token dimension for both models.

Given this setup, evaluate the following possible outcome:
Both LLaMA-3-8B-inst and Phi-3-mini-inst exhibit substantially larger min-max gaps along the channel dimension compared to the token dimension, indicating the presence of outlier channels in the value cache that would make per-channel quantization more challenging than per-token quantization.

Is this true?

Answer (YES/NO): NO